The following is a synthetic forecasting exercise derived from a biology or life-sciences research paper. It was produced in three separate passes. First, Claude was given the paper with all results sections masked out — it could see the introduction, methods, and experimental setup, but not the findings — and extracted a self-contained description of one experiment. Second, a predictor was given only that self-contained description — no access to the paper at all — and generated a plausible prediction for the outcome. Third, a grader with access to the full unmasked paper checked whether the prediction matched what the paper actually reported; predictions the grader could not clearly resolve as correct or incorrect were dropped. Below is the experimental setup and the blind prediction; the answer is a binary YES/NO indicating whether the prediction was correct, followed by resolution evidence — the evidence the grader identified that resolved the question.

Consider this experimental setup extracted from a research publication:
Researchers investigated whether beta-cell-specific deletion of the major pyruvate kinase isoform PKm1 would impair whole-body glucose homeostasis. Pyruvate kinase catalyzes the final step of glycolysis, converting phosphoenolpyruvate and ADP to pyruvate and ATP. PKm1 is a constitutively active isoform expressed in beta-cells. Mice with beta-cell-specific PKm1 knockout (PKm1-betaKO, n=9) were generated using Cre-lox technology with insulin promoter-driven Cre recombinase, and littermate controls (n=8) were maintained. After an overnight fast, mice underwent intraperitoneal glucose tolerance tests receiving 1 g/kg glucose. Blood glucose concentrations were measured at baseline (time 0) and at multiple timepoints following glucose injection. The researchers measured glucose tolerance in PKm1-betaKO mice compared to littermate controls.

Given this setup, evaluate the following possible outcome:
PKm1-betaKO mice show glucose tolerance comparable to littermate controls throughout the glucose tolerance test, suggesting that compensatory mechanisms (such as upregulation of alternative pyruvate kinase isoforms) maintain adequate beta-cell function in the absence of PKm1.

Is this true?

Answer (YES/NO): YES